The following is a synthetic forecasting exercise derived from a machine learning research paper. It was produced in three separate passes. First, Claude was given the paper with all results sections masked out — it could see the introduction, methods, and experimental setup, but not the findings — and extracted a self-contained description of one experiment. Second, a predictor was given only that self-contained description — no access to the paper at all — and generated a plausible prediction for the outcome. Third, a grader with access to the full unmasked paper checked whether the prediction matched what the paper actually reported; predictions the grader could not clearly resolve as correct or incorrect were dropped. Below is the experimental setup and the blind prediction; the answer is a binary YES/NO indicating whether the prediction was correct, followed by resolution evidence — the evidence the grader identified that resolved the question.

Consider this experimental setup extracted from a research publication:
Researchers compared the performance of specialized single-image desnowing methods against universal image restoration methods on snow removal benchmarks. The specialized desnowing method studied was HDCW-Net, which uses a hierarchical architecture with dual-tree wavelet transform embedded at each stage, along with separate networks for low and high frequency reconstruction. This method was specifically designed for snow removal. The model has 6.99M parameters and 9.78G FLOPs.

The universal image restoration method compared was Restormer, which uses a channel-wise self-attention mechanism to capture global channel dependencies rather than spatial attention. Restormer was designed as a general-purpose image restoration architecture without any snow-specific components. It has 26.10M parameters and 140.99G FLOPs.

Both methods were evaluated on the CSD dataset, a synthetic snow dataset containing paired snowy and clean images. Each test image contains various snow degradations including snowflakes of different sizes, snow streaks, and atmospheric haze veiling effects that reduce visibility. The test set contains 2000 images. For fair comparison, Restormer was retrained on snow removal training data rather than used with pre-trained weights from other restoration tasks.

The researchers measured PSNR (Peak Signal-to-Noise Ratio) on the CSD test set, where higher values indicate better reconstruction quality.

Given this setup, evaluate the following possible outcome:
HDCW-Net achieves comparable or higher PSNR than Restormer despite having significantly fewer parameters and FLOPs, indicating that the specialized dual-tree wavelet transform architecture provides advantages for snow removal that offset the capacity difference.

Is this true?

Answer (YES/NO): NO